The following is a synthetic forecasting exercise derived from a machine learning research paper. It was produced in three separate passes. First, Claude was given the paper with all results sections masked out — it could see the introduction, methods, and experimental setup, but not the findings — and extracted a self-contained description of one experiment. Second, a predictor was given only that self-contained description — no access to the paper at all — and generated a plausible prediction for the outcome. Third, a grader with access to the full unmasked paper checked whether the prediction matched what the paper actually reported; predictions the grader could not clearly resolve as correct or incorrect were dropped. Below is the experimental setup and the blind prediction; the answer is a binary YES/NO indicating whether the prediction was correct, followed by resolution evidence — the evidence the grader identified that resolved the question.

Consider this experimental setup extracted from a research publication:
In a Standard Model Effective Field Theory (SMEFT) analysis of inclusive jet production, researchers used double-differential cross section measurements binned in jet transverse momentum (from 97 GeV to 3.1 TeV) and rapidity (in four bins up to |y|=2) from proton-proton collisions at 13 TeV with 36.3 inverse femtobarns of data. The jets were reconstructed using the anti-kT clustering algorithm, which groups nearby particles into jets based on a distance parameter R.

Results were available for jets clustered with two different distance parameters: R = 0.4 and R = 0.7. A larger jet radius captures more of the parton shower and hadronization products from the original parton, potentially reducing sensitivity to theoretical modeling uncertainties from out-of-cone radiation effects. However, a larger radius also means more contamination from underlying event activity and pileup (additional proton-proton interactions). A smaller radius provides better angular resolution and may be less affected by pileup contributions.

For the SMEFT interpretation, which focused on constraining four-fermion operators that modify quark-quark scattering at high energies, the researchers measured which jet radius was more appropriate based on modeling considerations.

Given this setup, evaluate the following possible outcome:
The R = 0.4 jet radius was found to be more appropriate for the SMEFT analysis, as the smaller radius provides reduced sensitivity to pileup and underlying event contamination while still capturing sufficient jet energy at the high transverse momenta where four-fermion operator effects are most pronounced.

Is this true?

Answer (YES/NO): NO